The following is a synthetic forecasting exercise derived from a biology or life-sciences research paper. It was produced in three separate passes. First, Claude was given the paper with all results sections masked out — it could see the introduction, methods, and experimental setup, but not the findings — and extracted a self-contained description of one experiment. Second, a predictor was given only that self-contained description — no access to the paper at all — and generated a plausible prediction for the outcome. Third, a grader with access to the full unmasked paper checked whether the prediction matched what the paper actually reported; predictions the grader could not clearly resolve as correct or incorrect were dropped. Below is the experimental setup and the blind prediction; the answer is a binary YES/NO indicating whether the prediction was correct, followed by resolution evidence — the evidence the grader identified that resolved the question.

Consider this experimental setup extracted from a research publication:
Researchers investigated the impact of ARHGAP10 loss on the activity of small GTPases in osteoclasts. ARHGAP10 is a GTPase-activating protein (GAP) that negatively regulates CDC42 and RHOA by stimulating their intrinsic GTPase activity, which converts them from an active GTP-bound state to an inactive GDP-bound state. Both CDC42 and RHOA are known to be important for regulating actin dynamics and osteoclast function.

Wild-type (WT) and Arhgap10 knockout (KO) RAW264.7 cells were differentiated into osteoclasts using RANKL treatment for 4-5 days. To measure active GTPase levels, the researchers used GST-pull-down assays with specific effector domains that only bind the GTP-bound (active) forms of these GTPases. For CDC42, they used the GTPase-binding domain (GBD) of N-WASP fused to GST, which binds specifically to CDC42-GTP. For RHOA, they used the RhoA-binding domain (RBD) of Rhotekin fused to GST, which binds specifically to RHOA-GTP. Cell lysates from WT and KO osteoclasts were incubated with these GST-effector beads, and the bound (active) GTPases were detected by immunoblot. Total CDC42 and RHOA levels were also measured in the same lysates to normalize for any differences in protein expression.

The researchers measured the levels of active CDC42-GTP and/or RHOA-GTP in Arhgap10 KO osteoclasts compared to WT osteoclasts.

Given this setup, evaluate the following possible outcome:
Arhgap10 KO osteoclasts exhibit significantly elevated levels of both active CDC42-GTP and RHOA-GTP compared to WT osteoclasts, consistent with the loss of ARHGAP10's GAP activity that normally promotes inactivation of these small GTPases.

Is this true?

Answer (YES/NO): NO